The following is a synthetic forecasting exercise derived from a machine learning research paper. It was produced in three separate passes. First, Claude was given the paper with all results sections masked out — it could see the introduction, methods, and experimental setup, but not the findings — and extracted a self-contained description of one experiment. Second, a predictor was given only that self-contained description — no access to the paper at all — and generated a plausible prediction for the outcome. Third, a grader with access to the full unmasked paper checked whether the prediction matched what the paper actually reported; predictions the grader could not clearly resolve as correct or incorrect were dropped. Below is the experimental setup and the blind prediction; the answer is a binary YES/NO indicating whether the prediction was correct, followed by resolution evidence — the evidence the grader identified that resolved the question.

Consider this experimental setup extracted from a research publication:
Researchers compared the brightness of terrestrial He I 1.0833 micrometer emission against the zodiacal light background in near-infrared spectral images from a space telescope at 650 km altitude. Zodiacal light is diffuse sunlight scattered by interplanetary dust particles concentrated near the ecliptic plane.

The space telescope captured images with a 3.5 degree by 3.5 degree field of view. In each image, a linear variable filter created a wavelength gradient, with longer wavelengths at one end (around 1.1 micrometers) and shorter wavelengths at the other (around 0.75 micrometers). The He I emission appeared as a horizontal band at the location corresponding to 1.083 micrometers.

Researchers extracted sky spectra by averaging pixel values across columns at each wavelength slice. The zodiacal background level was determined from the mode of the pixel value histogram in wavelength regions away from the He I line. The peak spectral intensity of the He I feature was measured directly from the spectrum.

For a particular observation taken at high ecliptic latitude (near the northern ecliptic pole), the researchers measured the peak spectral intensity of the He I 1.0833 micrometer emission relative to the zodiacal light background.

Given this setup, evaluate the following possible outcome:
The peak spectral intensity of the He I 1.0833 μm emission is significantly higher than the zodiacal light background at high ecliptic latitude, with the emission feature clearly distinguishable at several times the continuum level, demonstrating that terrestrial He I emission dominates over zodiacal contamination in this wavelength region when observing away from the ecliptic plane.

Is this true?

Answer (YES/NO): NO